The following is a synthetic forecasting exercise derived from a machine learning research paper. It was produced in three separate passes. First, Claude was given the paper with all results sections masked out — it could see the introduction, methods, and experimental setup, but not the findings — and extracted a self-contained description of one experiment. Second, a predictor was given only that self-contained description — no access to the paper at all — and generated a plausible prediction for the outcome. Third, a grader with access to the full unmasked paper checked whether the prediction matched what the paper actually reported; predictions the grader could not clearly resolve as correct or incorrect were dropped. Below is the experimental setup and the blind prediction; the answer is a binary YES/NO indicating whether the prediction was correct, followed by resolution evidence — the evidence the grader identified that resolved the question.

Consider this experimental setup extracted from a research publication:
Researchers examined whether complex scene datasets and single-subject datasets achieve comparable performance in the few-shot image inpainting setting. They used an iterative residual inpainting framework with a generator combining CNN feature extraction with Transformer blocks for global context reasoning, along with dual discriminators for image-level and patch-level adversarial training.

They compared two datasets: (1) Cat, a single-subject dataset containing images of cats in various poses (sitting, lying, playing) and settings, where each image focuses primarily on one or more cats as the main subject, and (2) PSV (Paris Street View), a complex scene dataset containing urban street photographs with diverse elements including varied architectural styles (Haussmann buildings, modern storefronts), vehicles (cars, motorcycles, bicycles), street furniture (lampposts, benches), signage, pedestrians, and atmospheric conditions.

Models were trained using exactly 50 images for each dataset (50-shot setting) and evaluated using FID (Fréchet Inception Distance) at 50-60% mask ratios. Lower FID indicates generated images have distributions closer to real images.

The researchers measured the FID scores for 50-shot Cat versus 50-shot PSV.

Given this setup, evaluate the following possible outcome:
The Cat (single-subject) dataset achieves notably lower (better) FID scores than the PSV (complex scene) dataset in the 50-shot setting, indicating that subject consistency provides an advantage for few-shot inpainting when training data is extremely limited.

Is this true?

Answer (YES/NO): YES